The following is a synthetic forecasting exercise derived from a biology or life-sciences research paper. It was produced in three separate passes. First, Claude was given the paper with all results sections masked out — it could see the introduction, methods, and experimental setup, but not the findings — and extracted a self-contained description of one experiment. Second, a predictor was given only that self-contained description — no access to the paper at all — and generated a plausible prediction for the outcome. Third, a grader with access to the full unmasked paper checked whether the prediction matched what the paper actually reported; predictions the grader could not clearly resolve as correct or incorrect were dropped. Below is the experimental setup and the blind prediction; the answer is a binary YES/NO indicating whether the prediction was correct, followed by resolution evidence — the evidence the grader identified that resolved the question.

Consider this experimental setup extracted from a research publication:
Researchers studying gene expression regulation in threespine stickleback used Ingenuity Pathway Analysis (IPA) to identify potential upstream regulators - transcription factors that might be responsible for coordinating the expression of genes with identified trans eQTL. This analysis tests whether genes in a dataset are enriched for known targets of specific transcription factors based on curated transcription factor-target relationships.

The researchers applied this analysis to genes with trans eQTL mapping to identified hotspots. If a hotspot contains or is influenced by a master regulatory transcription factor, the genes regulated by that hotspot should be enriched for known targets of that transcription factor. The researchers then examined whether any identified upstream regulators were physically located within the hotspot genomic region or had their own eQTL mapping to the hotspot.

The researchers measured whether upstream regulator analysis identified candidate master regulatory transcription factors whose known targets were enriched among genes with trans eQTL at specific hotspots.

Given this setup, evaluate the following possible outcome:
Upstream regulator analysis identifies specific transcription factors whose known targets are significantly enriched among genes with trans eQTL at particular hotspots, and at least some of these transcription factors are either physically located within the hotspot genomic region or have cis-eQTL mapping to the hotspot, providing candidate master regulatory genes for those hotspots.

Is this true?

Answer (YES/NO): NO